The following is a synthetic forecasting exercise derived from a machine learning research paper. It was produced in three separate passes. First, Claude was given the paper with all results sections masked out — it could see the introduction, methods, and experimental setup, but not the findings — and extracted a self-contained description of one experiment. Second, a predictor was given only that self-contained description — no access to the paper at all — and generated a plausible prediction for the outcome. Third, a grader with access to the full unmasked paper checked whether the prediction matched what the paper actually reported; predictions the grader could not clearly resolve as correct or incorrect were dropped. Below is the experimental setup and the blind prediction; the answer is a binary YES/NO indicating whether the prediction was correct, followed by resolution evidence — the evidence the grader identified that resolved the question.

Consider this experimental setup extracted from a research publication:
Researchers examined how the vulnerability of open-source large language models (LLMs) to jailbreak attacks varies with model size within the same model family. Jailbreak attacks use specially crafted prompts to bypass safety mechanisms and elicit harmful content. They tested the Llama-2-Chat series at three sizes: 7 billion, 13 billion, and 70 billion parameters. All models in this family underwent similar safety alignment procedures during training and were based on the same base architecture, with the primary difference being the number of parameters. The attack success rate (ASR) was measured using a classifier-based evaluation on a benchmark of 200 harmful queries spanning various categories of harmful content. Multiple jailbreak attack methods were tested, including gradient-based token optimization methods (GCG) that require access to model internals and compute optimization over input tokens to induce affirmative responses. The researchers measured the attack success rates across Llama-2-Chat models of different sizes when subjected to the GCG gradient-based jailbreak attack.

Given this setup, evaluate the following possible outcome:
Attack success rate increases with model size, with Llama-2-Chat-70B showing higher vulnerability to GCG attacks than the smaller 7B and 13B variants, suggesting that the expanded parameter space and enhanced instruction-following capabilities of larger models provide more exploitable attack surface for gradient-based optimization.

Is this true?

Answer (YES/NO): NO